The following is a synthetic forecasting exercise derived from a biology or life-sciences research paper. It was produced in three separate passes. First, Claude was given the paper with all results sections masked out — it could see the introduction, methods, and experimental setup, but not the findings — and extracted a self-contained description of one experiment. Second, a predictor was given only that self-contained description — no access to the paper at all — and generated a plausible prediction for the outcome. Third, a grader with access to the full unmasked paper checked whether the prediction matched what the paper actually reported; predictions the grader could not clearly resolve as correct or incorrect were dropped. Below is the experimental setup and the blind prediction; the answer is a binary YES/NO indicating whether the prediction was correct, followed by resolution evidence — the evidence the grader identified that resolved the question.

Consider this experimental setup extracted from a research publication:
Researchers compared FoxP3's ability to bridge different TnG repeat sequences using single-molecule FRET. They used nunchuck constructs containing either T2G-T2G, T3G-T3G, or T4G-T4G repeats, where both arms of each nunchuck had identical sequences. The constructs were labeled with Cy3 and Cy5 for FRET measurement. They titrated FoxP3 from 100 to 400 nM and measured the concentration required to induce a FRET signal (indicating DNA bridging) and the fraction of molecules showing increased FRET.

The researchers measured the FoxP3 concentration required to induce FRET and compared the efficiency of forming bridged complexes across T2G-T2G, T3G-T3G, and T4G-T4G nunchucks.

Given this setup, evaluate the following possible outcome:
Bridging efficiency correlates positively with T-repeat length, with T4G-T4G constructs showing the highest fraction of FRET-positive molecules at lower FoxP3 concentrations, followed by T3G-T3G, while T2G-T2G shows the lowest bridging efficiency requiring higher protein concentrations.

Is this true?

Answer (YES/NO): NO